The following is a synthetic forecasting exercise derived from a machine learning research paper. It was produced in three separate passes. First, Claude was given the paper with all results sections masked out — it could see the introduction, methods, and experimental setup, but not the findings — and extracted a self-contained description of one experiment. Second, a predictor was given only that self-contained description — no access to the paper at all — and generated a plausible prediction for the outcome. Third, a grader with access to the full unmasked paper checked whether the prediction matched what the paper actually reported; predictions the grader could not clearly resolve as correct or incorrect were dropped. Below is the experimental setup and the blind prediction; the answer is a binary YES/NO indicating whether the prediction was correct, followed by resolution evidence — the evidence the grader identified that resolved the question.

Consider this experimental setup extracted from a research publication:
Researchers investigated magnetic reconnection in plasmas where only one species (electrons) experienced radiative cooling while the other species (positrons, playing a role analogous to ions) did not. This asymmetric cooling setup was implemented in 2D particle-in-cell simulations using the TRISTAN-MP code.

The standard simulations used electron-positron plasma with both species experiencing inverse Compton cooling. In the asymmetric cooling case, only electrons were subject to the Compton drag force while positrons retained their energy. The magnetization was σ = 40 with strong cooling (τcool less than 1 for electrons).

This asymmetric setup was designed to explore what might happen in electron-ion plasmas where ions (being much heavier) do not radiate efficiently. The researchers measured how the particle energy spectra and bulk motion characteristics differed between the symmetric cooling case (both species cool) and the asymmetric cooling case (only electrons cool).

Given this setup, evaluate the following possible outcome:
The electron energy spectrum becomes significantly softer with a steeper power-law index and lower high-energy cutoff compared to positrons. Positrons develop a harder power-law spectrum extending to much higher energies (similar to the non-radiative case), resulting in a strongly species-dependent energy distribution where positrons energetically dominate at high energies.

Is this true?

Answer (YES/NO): NO